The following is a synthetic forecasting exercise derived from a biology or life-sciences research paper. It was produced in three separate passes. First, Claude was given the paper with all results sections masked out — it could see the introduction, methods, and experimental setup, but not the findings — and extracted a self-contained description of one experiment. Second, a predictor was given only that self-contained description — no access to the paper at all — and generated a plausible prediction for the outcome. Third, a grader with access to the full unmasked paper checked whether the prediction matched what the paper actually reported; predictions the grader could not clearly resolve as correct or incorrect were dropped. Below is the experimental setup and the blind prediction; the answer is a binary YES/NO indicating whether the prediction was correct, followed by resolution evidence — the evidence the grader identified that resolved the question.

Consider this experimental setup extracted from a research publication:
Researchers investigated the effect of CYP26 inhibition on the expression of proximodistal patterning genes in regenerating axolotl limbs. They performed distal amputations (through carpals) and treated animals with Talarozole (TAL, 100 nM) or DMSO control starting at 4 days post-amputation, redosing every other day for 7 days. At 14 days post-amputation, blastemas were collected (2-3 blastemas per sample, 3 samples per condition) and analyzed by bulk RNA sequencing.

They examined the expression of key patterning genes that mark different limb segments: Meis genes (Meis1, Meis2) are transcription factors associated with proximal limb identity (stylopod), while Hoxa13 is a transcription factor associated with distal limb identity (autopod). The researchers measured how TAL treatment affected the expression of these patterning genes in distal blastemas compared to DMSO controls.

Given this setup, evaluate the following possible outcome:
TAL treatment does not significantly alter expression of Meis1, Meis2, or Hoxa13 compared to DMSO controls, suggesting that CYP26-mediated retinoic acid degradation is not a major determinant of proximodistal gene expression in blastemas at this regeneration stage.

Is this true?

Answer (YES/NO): NO